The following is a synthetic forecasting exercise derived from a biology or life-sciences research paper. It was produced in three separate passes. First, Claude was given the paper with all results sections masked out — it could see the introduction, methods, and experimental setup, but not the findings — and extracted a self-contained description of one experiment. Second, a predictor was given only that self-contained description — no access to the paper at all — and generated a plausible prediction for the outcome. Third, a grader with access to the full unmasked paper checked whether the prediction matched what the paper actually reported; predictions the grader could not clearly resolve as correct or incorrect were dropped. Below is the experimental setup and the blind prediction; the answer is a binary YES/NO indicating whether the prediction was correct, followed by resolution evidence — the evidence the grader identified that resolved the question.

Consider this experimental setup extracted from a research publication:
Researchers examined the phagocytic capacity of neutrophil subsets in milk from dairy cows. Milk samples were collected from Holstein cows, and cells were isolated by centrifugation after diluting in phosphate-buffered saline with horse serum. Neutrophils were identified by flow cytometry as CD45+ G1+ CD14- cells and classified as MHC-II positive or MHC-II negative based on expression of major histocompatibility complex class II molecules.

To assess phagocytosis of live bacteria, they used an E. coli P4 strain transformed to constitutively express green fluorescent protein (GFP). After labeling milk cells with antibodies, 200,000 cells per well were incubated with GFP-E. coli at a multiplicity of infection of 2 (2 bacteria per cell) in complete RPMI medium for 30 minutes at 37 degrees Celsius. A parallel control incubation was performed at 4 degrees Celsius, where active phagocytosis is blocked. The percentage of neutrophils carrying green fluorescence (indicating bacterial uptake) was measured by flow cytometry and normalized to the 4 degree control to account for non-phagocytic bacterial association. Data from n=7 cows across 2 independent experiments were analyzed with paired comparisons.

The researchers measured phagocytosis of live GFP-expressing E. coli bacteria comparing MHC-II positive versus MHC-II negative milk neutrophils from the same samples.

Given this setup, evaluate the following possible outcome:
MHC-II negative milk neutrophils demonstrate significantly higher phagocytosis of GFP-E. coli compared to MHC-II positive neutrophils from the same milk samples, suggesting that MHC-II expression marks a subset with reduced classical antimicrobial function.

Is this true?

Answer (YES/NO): NO